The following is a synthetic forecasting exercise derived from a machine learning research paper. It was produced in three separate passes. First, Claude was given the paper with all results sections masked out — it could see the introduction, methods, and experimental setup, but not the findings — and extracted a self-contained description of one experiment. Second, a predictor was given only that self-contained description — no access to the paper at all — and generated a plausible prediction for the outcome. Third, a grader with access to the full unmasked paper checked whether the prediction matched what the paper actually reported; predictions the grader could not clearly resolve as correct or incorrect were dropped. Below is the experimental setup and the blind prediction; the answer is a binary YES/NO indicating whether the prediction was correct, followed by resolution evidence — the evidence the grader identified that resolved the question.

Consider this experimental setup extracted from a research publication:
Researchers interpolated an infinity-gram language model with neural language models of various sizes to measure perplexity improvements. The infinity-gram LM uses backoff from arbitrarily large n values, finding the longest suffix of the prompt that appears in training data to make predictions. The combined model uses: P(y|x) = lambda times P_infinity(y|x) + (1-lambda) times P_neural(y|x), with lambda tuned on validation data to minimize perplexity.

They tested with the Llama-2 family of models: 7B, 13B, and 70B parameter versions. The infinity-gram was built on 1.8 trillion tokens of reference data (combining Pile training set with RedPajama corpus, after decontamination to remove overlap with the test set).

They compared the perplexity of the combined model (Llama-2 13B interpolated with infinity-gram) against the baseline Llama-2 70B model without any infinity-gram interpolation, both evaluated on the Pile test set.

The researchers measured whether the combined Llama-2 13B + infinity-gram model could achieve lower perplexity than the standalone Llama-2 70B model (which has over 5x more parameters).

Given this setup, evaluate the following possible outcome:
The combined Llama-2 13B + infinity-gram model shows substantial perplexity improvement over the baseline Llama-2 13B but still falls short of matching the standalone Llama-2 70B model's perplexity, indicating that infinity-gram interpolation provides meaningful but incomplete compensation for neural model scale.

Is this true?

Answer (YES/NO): NO